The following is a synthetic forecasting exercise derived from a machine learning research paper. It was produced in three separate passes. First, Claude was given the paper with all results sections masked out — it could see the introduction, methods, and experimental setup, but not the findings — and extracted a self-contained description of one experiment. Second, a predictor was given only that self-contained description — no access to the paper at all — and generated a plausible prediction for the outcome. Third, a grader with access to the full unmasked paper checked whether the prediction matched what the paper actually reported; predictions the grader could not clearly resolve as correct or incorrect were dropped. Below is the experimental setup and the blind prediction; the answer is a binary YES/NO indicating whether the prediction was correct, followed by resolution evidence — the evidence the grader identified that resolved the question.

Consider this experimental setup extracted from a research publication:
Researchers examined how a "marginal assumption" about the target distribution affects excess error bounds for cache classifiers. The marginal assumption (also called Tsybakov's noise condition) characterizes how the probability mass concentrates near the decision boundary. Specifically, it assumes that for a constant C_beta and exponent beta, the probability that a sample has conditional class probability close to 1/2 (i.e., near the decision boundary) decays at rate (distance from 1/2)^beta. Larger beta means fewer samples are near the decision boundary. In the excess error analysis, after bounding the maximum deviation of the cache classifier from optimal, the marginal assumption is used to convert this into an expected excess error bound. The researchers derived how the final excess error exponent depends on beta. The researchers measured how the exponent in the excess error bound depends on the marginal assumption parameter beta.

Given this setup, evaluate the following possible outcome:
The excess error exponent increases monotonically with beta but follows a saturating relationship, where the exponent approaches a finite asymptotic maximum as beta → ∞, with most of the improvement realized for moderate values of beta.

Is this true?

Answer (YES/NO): NO